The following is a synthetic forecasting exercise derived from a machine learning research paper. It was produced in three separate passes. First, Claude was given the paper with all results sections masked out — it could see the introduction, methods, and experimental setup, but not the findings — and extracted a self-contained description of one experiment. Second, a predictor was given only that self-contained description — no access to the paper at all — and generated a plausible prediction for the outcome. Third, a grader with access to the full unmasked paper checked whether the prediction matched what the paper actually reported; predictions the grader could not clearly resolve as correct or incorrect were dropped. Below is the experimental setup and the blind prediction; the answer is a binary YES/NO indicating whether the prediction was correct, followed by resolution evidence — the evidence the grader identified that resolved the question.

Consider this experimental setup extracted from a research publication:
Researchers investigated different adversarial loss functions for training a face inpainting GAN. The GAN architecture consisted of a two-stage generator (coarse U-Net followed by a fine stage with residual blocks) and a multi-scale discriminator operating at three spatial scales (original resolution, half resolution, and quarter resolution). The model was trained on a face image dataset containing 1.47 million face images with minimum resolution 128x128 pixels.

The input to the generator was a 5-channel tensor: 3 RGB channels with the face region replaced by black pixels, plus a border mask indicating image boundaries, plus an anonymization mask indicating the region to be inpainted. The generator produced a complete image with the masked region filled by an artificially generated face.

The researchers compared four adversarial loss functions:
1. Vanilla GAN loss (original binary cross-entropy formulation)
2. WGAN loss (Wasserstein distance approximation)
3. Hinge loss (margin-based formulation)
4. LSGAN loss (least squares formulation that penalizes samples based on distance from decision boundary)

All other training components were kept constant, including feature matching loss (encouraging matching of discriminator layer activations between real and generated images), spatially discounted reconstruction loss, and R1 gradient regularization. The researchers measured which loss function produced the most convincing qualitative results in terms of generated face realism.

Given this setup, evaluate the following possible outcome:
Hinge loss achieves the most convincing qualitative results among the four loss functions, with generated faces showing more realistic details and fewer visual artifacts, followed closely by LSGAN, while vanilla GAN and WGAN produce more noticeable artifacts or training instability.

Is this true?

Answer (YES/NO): NO